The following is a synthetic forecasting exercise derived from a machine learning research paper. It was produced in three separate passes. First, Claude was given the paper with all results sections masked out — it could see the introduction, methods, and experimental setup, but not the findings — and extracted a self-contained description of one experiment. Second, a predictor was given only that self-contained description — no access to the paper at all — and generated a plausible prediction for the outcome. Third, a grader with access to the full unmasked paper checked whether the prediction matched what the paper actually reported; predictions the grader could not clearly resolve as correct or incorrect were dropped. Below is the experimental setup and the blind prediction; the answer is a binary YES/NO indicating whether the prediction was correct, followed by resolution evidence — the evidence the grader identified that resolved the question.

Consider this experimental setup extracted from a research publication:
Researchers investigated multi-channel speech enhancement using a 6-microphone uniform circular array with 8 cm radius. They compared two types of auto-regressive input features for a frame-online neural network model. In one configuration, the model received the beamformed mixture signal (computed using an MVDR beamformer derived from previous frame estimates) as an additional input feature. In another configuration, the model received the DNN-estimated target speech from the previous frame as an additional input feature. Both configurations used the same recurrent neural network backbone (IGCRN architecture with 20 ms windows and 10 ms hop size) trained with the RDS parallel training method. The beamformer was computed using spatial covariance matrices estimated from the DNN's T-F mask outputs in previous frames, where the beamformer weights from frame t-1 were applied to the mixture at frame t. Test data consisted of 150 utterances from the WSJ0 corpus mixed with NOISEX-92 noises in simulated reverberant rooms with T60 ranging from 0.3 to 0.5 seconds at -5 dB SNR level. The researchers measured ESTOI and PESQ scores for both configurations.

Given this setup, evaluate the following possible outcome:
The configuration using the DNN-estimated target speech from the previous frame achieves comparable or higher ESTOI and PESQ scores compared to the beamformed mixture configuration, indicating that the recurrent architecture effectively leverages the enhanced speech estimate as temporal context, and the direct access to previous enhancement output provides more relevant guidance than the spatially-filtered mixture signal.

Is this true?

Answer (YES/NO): NO